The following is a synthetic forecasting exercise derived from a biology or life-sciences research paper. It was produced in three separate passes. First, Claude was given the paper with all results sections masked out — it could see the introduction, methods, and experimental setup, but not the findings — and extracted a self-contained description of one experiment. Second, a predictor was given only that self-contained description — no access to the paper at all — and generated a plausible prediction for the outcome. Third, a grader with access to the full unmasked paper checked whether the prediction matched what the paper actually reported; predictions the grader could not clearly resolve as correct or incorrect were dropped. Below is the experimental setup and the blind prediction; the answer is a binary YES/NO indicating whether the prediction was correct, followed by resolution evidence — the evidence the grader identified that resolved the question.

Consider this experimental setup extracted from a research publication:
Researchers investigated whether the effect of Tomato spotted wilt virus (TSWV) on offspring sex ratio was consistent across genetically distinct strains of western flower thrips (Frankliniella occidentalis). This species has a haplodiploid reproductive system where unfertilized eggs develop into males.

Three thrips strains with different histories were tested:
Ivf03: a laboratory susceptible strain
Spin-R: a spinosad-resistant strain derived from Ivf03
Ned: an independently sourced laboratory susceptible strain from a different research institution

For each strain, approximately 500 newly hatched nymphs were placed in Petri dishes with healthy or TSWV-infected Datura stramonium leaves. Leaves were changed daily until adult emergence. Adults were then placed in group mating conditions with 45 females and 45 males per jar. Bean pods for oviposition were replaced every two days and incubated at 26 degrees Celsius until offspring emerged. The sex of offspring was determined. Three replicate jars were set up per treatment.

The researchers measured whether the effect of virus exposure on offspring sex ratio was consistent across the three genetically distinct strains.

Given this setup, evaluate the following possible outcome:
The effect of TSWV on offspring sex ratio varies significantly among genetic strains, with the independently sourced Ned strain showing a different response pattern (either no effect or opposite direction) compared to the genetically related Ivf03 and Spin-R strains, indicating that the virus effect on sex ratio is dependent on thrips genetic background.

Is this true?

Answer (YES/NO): NO